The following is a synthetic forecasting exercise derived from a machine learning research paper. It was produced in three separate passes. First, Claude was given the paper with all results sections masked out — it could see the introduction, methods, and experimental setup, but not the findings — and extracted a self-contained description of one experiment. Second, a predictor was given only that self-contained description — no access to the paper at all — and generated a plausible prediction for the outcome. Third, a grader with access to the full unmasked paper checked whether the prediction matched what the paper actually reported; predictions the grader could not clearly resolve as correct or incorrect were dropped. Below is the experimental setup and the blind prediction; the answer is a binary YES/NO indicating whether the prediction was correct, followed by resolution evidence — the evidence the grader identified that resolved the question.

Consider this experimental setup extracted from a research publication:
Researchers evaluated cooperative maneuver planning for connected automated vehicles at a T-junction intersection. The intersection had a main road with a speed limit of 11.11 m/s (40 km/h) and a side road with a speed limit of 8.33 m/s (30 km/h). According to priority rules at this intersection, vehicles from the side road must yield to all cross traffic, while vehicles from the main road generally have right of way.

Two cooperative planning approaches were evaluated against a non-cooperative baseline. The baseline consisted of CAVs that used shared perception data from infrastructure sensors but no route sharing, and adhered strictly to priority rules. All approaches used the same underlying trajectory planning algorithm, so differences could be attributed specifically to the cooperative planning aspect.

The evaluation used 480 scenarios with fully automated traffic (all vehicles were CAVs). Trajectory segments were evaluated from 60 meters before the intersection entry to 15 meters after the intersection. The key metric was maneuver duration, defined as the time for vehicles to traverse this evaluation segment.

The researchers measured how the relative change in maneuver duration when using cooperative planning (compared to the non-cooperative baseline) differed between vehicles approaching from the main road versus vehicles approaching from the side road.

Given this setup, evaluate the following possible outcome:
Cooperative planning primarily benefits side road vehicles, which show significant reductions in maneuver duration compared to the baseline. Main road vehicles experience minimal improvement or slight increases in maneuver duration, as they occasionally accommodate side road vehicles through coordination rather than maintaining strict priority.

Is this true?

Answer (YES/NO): YES